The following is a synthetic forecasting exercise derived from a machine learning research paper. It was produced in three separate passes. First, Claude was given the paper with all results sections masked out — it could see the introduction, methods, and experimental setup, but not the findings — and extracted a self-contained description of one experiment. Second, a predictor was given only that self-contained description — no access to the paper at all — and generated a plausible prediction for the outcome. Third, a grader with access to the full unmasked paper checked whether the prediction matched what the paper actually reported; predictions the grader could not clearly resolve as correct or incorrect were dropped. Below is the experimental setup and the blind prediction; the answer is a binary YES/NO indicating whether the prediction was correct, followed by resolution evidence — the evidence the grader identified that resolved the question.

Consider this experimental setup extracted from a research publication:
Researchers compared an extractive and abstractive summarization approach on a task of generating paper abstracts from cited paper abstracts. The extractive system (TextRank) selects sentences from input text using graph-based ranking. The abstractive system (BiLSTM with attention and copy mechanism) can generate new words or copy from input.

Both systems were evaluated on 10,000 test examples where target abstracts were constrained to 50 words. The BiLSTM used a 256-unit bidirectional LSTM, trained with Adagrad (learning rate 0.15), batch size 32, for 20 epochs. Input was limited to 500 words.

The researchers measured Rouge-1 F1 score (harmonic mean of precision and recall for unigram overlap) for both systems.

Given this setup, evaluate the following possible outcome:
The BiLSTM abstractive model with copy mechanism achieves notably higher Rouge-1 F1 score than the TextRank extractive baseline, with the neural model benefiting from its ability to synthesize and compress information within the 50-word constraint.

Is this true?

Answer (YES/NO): NO